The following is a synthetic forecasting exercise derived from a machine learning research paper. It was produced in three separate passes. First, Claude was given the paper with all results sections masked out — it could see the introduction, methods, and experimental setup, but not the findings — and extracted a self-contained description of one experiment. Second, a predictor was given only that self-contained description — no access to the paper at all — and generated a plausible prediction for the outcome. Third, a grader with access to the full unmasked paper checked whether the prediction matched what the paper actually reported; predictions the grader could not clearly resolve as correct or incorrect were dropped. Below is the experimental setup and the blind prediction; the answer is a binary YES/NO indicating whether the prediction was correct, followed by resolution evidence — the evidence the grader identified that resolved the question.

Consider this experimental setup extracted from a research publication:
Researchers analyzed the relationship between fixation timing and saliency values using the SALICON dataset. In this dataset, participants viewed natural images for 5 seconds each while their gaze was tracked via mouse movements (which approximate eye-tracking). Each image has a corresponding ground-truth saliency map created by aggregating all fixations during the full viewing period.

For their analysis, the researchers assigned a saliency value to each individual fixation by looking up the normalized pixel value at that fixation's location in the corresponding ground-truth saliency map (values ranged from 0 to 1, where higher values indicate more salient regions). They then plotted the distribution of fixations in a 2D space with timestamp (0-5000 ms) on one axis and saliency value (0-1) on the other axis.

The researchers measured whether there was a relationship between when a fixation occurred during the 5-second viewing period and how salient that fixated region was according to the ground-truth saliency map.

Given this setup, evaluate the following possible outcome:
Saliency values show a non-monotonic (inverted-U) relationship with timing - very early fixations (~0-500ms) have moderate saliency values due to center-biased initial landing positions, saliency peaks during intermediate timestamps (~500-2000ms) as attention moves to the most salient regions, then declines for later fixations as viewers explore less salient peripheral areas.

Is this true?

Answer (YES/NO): YES